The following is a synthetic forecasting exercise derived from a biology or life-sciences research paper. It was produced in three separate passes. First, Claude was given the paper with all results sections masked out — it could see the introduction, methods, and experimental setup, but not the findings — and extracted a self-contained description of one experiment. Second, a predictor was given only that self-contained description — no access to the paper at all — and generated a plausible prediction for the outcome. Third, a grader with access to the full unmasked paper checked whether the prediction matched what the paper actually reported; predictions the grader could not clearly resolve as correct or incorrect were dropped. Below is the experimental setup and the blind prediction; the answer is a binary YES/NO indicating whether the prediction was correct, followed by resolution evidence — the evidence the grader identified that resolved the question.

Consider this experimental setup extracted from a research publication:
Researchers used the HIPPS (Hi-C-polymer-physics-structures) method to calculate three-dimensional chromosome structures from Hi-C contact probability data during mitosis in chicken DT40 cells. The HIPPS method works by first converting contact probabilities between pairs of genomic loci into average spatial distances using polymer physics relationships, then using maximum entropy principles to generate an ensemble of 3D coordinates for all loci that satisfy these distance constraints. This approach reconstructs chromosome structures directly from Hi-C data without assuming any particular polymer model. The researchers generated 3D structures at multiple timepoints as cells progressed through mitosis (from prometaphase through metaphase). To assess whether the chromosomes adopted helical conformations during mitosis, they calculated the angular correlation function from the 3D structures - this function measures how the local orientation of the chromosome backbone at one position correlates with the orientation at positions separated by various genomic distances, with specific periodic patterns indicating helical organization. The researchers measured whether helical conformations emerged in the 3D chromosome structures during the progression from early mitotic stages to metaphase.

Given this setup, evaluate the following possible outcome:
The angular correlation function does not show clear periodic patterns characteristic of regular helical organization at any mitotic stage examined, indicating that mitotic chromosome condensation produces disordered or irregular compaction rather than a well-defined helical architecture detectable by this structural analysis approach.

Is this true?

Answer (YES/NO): NO